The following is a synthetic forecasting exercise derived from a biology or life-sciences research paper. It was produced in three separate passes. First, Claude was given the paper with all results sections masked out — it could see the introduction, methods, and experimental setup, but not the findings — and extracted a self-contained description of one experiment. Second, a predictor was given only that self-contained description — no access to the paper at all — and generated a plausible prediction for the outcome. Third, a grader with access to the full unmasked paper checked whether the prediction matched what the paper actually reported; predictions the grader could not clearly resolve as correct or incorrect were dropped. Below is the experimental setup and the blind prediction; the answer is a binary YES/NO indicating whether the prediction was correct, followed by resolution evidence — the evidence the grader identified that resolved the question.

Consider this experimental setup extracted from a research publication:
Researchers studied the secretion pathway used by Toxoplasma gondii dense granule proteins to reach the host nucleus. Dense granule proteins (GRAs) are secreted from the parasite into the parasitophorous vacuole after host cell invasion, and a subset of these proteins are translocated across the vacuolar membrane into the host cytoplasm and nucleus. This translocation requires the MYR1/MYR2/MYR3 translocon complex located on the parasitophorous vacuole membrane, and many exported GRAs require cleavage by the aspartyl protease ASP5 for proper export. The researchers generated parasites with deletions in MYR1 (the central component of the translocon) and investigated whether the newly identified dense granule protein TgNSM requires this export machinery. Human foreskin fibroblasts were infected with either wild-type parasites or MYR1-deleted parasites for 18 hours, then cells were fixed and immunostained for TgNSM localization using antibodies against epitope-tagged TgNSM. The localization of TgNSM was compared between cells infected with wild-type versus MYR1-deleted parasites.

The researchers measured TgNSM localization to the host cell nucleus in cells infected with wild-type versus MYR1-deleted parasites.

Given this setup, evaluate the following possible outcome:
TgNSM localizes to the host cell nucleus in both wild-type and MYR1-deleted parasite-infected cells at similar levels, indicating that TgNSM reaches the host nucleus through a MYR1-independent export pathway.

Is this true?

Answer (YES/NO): NO